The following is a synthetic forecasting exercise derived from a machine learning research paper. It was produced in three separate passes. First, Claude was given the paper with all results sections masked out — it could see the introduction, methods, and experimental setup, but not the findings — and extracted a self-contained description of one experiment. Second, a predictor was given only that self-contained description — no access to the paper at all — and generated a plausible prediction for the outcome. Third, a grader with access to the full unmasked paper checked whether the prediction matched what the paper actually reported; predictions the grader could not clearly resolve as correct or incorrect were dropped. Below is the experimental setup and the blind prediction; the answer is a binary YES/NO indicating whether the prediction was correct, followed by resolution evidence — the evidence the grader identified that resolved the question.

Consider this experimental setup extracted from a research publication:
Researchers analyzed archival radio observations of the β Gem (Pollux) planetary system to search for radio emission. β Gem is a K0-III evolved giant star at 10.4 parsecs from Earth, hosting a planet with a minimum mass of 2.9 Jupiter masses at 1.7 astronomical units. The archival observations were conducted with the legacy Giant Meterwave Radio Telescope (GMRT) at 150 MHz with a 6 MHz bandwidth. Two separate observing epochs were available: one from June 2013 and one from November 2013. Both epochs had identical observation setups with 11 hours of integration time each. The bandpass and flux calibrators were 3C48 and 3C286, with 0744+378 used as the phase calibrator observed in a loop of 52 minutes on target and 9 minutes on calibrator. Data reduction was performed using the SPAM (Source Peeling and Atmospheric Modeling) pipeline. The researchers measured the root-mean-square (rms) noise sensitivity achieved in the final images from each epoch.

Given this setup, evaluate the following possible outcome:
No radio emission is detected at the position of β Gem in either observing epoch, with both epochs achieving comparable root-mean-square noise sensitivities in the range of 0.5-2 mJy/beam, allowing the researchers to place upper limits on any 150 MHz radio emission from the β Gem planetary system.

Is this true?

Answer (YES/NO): NO